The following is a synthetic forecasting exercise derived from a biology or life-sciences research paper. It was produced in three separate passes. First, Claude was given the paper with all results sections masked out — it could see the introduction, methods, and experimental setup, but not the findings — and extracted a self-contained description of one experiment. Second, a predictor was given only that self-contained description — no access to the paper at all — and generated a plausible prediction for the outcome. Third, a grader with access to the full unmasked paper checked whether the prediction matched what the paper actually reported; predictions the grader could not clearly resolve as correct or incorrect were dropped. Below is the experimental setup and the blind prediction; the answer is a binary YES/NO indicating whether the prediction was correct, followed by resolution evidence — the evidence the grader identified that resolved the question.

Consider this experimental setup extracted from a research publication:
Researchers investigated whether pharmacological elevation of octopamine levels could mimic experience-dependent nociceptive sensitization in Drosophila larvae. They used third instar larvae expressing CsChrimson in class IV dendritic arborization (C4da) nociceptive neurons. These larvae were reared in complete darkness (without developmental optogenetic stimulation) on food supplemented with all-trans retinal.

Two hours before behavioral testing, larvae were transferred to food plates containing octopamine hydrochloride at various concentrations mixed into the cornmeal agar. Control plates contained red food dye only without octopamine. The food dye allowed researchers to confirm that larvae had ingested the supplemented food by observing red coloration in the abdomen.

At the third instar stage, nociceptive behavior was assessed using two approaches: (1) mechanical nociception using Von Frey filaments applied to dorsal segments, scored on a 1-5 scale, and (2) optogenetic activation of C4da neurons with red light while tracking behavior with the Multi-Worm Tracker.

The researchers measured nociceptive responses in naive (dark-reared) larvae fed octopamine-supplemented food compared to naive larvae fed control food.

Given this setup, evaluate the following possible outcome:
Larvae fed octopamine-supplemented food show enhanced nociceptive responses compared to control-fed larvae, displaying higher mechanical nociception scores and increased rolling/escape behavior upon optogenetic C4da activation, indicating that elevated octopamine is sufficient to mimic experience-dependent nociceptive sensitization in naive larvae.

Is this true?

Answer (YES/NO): YES